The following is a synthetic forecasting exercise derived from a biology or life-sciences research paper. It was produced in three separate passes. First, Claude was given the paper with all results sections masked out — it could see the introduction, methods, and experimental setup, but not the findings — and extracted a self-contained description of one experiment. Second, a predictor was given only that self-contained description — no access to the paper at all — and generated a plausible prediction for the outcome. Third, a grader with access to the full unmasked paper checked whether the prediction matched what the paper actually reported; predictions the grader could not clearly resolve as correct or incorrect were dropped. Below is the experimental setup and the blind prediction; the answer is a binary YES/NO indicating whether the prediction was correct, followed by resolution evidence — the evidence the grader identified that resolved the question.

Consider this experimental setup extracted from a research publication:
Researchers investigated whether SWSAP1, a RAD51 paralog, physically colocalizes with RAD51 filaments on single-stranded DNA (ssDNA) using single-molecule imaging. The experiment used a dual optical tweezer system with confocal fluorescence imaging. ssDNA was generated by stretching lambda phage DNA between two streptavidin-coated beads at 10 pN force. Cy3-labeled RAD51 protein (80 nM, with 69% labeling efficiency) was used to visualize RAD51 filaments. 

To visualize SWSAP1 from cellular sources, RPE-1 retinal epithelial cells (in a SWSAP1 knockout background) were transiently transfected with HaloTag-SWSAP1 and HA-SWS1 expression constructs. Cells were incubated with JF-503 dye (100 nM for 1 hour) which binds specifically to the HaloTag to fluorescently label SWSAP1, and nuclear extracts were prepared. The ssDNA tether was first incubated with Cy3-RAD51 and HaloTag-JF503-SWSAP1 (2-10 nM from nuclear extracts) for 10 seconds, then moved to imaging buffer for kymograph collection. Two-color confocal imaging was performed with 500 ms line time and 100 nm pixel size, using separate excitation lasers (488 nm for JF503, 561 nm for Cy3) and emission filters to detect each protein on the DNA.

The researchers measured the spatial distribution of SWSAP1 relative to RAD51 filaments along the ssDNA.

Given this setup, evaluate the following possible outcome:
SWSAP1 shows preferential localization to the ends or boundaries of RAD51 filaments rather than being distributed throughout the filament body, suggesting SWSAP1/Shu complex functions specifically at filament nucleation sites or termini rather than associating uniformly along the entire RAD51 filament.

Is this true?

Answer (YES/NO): NO